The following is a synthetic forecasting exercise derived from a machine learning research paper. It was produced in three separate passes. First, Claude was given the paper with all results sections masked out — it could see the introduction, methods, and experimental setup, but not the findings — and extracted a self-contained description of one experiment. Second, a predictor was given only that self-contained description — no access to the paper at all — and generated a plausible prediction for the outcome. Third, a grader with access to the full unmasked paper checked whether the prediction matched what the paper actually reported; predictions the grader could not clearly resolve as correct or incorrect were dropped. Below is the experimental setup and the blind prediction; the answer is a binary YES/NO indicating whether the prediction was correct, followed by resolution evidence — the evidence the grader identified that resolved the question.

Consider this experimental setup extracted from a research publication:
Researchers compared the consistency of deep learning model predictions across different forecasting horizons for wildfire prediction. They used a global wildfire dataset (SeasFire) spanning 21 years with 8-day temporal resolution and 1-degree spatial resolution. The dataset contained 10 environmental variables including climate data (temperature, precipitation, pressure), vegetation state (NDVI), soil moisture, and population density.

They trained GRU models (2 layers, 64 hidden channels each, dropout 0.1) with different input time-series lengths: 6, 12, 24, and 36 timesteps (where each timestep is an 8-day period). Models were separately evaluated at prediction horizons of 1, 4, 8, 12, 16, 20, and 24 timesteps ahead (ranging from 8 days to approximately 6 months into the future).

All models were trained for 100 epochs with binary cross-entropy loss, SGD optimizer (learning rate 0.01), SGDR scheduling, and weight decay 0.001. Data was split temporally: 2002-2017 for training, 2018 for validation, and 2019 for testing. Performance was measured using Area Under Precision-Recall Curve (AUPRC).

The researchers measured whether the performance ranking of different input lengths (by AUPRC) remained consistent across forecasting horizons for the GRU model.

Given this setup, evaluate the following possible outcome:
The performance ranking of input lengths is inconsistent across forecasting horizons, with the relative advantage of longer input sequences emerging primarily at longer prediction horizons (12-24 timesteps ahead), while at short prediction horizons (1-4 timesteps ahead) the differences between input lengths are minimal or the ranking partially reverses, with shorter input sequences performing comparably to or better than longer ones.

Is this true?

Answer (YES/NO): NO